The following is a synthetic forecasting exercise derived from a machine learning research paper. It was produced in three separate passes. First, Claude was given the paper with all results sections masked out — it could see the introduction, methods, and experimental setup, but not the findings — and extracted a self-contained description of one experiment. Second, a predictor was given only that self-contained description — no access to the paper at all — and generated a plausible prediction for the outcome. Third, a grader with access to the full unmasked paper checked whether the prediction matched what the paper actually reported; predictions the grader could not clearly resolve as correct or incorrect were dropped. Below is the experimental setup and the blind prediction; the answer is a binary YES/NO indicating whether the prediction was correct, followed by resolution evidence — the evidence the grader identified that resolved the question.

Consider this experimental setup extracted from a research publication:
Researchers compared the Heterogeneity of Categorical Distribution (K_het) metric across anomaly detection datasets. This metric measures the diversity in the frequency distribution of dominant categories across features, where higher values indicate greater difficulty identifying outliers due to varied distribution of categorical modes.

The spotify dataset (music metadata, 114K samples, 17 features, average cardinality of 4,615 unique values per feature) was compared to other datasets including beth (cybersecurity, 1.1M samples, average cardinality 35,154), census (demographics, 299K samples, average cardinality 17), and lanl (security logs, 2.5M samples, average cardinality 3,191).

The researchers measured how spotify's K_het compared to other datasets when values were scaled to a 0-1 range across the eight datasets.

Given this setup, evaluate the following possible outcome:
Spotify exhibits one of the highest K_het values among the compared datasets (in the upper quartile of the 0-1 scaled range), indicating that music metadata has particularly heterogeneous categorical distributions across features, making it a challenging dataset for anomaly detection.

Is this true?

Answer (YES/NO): YES